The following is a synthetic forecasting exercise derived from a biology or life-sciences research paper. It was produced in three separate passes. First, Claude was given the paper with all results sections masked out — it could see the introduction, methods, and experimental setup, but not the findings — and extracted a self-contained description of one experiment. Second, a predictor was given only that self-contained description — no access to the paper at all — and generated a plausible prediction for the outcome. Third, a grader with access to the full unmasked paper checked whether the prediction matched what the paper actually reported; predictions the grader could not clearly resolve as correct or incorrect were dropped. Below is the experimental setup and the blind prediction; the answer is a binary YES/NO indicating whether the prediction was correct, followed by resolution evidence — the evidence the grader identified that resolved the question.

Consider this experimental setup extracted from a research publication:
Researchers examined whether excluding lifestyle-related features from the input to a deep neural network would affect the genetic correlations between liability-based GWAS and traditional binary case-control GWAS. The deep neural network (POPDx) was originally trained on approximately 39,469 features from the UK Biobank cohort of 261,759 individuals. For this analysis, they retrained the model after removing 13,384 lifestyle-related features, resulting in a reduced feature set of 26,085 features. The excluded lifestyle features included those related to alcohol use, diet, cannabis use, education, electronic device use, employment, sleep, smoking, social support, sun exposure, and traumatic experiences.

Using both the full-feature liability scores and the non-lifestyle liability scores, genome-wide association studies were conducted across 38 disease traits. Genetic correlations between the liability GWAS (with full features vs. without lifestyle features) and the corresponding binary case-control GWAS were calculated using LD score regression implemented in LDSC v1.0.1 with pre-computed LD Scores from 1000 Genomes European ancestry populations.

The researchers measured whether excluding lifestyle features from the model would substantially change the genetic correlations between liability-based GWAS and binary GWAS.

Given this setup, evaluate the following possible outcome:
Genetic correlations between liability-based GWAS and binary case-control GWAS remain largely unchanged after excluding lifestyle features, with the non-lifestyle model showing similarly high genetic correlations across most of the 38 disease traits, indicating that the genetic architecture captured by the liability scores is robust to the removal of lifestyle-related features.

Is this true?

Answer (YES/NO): YES